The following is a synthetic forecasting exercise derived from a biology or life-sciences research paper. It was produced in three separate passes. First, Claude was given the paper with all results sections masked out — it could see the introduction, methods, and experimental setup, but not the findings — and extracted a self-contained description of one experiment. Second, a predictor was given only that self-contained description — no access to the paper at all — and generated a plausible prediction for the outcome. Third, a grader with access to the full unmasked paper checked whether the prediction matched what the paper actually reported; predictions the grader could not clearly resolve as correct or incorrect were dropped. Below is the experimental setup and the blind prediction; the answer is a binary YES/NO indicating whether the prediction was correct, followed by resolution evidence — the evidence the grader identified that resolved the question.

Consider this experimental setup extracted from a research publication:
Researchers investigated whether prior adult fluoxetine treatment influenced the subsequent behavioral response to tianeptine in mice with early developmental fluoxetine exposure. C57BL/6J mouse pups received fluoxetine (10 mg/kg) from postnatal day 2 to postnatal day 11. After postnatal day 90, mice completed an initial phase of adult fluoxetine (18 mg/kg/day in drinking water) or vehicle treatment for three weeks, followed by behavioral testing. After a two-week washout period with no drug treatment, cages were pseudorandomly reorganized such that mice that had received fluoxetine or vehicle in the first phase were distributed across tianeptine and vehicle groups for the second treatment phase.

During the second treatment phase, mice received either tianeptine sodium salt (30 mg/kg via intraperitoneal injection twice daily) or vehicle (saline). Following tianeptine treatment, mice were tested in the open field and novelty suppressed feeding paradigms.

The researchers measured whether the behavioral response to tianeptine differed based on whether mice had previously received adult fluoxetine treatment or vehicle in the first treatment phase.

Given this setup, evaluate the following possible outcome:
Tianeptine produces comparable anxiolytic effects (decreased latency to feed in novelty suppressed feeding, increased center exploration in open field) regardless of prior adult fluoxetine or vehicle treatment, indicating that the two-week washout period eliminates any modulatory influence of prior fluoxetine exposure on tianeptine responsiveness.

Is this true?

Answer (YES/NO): YES